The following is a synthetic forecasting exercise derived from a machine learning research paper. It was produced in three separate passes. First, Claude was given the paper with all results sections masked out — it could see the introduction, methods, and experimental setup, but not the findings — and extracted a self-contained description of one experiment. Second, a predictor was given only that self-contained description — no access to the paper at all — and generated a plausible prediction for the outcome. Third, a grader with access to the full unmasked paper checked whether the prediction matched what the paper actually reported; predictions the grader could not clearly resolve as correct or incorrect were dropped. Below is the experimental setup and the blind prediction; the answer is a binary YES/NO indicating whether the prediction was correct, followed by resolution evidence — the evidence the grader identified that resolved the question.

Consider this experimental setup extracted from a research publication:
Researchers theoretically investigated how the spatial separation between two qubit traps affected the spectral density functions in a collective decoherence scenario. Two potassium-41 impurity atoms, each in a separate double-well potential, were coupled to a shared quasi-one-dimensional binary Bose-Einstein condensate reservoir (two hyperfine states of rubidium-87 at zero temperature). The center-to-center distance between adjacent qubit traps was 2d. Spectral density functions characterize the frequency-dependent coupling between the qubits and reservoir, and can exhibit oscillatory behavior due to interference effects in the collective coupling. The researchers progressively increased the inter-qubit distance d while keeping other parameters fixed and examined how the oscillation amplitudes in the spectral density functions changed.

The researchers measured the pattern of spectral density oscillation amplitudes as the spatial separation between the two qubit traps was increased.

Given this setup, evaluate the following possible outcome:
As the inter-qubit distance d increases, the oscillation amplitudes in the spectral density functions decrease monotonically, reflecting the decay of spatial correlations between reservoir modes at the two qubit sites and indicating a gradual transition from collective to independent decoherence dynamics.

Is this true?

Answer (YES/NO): NO